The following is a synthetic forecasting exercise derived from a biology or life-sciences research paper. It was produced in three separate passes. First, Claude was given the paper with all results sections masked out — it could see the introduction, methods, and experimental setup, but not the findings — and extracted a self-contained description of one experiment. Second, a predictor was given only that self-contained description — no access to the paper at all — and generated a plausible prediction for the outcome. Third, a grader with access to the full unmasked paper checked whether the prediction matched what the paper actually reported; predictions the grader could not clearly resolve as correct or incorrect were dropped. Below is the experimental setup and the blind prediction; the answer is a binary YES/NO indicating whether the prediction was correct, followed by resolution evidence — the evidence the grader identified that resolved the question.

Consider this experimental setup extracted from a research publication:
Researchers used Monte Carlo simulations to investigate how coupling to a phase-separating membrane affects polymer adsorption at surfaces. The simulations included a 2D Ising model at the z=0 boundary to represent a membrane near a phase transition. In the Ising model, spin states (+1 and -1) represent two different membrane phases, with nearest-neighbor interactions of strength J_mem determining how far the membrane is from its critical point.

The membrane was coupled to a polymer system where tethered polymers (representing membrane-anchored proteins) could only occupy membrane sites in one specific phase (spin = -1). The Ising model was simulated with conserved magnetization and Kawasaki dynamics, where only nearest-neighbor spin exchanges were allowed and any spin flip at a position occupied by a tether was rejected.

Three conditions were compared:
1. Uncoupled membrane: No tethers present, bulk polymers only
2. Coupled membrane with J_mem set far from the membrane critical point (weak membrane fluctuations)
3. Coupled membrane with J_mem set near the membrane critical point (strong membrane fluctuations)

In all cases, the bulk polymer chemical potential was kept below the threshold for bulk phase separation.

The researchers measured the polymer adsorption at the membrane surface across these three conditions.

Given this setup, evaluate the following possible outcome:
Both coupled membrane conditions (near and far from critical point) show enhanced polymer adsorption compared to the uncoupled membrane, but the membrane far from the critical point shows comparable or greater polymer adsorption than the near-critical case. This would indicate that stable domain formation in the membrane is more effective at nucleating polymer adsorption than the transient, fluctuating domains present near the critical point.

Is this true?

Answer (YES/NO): NO